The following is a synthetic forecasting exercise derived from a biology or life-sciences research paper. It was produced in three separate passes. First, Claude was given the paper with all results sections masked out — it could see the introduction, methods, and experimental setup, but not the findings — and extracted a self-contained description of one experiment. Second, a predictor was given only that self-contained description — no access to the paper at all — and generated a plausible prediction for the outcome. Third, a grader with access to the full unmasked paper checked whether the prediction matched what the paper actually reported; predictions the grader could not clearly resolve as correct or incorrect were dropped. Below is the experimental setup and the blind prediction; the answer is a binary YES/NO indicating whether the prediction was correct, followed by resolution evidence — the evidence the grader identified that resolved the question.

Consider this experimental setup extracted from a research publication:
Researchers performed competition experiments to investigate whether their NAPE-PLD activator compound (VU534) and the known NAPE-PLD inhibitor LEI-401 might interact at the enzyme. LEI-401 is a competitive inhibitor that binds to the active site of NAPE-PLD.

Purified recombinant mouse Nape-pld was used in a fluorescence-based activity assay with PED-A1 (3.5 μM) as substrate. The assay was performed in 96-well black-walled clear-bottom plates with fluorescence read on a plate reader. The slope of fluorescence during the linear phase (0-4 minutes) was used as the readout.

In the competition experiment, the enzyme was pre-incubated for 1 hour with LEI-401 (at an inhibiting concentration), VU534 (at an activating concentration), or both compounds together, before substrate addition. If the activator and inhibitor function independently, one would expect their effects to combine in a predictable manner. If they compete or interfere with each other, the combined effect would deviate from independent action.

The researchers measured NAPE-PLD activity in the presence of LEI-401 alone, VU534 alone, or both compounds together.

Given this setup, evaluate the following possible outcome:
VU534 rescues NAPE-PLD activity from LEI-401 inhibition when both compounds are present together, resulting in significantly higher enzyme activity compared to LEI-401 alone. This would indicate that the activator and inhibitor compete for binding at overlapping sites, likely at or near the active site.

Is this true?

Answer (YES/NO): NO